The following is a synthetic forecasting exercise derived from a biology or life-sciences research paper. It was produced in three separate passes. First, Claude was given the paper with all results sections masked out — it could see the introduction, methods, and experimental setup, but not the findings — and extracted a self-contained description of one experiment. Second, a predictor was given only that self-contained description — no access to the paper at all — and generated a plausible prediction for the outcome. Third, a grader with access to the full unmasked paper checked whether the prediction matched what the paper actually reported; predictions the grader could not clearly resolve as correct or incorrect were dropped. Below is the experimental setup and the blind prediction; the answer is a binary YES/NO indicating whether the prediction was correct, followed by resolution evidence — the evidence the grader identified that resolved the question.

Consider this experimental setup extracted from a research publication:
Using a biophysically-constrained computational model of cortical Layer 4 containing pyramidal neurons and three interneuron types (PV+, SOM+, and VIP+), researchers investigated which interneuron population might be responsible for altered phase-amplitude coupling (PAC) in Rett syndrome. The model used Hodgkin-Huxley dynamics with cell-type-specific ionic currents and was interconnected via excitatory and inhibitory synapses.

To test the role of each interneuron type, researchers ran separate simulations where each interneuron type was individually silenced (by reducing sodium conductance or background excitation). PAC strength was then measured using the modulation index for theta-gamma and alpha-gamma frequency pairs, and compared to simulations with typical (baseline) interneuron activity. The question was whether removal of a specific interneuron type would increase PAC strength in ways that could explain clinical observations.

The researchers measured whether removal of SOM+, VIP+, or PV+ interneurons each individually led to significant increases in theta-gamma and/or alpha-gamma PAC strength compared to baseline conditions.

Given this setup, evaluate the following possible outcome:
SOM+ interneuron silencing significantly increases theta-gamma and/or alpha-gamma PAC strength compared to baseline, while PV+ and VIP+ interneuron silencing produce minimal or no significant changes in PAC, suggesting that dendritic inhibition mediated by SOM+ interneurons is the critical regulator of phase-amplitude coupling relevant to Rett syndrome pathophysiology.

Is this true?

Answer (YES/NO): NO